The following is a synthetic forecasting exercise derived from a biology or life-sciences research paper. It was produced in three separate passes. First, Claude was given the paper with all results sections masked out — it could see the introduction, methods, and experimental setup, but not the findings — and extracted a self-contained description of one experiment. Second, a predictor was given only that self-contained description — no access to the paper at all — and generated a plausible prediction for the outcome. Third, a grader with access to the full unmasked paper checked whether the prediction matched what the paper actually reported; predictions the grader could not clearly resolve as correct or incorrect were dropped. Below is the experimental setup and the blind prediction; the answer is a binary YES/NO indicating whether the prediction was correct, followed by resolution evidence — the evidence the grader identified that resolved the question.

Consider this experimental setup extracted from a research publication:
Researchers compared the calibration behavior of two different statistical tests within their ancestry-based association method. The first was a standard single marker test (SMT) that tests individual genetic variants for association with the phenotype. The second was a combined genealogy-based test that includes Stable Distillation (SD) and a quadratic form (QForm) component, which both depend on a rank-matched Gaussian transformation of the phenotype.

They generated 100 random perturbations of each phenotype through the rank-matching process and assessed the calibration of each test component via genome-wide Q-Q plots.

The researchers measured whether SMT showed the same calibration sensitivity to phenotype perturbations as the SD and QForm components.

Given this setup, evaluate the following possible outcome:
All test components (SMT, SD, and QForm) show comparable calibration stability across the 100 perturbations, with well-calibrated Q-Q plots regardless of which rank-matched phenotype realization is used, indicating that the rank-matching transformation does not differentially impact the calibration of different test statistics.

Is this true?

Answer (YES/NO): NO